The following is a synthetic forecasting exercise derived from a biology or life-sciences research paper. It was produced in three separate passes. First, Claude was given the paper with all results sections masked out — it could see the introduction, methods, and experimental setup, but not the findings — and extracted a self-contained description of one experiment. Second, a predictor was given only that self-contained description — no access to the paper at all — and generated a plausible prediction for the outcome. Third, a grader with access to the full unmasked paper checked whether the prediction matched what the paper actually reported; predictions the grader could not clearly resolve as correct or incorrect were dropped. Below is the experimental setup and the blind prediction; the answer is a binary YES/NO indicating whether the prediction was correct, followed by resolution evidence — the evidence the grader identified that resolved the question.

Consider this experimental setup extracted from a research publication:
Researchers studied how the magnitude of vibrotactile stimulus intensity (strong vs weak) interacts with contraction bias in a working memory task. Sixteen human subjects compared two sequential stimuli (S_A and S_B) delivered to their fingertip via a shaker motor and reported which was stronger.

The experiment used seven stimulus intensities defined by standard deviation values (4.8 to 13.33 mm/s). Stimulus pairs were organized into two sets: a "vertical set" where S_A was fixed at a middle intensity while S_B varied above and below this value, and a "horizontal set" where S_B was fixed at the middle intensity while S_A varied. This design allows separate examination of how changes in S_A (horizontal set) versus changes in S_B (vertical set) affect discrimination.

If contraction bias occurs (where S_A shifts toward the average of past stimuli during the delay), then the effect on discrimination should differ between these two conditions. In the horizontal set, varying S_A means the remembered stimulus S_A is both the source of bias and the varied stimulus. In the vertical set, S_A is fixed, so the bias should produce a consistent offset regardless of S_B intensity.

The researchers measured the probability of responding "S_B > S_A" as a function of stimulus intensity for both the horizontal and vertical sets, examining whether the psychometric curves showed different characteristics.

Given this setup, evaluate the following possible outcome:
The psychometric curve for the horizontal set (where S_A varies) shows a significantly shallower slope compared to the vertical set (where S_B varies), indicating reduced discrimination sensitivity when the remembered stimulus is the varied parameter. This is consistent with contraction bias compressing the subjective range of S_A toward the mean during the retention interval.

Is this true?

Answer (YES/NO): YES